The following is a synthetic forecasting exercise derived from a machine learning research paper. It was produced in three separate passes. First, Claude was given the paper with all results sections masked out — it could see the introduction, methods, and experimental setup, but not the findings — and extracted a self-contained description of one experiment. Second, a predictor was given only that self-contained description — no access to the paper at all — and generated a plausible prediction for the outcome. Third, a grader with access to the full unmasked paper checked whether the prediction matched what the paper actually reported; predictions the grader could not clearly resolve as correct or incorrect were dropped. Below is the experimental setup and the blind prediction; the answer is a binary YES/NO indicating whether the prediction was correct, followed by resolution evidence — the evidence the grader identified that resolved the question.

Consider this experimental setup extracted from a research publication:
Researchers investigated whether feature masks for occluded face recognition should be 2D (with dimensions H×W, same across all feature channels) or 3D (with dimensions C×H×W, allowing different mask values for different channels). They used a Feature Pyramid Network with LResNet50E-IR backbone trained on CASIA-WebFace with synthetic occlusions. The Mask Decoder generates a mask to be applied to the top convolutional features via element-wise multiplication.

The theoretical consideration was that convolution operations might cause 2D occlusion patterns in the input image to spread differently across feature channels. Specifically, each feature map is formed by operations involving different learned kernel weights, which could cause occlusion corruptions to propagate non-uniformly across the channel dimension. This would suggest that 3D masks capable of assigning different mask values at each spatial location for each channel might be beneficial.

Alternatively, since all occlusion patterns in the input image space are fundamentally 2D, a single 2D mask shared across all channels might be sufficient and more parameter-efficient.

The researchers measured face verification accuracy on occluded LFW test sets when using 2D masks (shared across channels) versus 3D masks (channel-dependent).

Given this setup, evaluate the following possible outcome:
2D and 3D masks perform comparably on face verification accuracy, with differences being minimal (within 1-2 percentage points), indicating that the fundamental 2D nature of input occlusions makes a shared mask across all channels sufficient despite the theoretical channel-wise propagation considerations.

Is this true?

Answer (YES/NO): NO